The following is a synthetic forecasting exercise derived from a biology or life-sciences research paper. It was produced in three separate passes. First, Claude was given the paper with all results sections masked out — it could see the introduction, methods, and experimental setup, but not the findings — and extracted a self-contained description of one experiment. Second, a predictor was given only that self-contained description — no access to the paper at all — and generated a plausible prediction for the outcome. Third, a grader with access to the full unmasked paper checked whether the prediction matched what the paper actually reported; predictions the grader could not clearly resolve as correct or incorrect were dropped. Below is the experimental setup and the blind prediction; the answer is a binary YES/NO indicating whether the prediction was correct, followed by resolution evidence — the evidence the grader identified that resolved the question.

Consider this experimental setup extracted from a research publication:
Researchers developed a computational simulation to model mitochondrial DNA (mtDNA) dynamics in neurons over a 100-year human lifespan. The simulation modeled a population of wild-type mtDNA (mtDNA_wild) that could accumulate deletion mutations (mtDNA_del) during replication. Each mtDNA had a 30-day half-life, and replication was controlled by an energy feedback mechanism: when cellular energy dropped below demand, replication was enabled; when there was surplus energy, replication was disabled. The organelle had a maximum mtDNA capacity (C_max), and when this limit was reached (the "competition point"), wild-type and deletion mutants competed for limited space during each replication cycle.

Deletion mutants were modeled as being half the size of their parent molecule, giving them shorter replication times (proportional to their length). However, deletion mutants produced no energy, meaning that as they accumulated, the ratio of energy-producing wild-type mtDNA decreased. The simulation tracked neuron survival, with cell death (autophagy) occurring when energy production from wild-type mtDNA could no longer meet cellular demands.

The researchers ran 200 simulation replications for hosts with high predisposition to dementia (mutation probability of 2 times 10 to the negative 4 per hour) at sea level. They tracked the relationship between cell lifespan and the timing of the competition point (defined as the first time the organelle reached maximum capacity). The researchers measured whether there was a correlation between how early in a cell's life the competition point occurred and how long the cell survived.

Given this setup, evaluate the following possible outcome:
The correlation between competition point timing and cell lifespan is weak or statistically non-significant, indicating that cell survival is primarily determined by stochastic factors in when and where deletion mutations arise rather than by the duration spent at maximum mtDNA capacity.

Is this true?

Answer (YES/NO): NO